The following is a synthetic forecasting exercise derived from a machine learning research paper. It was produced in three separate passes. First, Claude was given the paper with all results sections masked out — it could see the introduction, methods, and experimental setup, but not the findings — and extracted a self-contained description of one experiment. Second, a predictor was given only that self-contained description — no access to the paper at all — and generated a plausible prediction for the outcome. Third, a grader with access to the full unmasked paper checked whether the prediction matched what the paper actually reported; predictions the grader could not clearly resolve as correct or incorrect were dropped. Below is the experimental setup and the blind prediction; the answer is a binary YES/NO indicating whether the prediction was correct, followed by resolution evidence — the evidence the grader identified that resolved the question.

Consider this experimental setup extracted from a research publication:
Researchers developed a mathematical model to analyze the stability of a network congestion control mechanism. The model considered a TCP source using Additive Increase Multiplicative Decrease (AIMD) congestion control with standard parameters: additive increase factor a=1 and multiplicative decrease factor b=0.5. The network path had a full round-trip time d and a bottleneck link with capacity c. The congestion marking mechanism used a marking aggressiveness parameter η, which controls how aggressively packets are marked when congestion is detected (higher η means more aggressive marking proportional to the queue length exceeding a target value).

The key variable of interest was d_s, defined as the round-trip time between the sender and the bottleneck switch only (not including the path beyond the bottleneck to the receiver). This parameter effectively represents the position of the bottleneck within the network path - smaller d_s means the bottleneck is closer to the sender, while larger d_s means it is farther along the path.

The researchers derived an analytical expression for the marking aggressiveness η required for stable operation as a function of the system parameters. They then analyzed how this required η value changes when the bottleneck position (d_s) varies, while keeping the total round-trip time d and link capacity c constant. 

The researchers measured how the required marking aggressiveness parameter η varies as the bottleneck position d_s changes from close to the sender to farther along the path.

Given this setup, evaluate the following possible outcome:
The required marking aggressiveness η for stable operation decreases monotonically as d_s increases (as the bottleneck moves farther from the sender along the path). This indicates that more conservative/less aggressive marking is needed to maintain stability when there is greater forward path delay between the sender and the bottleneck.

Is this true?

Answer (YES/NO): NO